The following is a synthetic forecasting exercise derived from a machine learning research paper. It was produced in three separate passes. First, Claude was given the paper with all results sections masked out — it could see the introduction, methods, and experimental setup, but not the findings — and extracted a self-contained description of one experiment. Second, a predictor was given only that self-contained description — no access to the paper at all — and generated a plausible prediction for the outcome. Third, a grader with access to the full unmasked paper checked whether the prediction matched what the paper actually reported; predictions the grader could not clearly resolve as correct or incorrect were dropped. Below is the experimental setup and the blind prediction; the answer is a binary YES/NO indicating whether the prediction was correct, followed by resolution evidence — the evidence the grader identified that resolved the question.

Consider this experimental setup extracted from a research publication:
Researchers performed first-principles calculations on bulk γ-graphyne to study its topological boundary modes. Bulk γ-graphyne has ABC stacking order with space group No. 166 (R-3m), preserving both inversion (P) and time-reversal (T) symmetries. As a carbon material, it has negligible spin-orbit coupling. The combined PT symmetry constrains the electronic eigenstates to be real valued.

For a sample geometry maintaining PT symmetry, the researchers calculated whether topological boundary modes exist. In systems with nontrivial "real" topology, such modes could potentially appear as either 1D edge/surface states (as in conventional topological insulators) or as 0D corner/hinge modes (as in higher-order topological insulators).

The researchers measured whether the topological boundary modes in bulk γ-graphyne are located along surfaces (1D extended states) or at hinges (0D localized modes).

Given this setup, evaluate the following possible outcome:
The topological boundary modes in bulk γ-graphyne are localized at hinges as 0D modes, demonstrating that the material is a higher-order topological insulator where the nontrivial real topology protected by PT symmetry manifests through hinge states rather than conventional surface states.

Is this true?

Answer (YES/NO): NO